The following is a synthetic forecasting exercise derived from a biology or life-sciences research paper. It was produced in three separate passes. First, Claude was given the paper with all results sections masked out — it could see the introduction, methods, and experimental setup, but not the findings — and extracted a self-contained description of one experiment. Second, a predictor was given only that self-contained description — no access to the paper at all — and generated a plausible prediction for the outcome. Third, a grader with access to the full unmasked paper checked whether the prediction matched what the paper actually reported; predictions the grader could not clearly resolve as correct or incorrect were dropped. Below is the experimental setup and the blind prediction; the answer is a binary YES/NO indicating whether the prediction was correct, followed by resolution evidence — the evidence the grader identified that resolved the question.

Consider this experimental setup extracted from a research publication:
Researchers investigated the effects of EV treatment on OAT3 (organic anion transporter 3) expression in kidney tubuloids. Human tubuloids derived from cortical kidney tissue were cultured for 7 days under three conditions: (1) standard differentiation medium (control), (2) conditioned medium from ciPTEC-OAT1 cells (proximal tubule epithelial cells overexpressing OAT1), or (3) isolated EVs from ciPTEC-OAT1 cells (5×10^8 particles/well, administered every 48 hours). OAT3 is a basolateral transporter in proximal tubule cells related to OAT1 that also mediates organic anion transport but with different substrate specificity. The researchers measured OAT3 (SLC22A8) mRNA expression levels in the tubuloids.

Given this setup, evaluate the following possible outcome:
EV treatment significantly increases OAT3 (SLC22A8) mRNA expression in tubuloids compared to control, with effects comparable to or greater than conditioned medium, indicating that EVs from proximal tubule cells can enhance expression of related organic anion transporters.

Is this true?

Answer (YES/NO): YES